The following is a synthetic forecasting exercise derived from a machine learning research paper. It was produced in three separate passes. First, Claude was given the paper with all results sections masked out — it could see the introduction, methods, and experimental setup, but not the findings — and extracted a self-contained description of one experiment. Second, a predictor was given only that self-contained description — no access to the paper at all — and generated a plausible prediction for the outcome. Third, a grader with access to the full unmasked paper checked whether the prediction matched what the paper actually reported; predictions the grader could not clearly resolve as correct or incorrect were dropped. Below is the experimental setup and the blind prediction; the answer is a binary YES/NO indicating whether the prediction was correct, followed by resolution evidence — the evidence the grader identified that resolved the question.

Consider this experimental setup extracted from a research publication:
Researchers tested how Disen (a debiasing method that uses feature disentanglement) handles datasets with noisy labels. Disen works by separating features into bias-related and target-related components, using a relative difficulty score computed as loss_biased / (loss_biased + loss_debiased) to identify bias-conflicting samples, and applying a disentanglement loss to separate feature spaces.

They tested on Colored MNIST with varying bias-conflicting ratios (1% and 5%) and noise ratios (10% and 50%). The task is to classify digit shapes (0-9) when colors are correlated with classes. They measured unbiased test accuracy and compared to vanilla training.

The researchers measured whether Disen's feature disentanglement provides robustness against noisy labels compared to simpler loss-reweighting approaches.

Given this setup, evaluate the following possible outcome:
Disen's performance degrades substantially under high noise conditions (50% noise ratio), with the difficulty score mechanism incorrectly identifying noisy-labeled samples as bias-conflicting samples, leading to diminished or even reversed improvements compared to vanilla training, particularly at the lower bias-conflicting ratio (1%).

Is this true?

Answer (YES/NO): YES